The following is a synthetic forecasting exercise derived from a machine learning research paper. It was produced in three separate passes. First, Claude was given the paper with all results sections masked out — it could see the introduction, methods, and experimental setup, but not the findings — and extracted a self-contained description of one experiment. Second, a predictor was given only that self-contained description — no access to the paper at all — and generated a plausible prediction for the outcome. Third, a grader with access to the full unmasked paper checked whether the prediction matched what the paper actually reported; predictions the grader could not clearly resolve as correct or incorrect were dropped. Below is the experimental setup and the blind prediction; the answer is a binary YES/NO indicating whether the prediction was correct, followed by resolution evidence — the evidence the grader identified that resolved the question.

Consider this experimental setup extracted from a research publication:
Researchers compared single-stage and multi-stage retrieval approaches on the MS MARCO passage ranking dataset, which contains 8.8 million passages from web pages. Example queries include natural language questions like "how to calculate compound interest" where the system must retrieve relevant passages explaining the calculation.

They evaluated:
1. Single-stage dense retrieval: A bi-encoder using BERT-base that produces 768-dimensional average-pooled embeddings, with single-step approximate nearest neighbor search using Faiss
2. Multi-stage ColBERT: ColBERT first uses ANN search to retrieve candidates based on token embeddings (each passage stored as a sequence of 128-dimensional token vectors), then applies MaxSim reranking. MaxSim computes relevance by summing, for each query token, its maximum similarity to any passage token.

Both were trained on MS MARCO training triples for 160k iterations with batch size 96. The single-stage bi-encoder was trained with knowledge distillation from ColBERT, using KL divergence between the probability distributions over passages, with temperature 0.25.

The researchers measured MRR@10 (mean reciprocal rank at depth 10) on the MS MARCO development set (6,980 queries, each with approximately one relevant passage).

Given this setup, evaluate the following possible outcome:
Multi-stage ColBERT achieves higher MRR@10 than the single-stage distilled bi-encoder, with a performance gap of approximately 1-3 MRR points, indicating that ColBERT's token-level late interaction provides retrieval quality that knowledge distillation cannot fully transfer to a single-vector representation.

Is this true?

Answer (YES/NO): YES